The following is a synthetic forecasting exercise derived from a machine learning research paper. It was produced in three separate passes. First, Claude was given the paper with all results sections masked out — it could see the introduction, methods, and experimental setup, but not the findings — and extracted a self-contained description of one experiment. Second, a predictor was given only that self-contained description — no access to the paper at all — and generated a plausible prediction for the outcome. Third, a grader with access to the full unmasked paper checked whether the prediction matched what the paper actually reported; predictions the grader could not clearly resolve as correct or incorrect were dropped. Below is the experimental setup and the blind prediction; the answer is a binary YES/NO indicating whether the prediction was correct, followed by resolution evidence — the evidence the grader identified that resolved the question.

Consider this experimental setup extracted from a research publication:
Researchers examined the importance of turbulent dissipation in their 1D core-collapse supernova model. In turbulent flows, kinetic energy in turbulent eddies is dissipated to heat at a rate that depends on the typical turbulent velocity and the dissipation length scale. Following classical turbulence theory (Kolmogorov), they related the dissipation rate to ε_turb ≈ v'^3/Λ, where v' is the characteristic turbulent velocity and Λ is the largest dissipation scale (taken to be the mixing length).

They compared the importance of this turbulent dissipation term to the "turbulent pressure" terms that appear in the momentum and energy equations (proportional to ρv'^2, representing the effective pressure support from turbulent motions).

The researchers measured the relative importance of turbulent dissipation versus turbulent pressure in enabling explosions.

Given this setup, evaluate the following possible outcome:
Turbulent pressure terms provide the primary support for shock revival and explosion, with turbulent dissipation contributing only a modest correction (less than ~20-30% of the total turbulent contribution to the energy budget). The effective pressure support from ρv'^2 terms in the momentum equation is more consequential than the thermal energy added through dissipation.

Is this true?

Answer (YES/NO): NO